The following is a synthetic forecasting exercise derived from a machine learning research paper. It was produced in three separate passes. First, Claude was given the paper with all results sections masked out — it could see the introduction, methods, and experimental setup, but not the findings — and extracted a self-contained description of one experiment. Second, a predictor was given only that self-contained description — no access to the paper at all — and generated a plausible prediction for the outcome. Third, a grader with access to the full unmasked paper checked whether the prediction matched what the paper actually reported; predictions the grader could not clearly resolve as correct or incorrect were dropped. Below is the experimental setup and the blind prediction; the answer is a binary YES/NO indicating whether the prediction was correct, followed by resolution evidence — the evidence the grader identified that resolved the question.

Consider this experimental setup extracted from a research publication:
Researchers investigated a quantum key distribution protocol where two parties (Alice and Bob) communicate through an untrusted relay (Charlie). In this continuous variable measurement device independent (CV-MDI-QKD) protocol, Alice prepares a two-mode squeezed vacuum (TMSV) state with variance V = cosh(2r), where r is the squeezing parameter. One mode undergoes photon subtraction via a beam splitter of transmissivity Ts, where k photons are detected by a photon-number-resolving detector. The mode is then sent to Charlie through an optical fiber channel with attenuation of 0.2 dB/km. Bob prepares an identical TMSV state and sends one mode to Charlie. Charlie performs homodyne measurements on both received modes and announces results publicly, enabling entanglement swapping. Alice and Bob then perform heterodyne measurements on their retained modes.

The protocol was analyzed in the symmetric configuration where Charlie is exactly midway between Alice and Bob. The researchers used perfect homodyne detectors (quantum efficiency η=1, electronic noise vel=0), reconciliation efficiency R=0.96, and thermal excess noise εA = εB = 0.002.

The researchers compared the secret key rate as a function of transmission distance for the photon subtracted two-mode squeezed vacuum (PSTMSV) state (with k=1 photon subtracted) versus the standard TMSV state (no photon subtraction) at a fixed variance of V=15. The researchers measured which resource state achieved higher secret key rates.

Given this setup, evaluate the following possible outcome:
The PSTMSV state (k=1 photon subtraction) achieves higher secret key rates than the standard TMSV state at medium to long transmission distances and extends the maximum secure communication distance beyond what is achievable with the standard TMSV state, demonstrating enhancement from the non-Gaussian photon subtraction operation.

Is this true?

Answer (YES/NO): NO